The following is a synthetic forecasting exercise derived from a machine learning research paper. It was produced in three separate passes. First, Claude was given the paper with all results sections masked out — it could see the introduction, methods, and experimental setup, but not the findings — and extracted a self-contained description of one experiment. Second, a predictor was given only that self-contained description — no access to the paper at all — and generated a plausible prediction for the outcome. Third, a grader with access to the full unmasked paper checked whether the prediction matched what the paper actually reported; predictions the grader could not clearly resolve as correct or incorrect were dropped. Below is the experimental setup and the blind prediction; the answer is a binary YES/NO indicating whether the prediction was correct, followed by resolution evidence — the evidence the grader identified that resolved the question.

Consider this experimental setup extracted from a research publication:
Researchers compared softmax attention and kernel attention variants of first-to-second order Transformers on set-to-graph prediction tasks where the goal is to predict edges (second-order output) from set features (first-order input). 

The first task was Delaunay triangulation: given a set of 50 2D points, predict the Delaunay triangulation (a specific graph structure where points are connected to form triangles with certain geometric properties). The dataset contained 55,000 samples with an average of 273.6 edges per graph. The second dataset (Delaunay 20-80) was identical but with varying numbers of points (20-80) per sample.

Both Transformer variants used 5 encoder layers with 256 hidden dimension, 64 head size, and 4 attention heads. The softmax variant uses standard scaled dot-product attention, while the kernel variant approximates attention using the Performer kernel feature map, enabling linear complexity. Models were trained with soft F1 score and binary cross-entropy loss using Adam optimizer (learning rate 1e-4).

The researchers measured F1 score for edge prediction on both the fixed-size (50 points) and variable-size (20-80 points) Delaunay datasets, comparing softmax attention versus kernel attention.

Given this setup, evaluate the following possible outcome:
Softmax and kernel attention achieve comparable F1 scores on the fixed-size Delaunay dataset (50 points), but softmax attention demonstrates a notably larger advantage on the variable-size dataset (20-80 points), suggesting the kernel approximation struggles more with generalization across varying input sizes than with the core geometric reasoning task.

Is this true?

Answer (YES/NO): NO